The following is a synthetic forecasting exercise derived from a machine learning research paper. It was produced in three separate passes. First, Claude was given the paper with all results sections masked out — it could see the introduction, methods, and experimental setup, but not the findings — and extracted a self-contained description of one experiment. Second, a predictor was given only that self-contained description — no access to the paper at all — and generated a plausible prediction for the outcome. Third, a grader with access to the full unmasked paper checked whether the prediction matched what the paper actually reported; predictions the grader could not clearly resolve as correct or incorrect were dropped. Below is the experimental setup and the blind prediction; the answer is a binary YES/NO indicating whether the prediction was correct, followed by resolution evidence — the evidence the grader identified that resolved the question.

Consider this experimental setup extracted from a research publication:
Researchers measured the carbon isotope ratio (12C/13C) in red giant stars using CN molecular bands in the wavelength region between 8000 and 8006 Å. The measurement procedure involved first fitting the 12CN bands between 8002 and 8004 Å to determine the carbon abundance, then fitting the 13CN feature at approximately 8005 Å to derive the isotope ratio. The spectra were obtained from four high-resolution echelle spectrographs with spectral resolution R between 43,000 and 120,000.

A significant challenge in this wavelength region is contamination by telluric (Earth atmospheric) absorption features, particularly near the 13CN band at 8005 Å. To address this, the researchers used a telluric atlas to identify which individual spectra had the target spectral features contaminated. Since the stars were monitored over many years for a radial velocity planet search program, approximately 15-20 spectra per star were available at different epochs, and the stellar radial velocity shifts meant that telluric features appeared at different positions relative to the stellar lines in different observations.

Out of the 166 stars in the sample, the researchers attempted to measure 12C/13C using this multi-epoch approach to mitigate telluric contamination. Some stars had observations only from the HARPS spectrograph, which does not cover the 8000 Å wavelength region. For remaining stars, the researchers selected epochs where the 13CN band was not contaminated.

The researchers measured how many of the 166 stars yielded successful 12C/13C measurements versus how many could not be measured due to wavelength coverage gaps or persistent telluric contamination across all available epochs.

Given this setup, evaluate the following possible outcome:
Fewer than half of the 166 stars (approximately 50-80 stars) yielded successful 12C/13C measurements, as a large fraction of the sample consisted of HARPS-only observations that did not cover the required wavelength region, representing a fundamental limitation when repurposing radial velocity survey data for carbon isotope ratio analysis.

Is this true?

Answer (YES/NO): NO